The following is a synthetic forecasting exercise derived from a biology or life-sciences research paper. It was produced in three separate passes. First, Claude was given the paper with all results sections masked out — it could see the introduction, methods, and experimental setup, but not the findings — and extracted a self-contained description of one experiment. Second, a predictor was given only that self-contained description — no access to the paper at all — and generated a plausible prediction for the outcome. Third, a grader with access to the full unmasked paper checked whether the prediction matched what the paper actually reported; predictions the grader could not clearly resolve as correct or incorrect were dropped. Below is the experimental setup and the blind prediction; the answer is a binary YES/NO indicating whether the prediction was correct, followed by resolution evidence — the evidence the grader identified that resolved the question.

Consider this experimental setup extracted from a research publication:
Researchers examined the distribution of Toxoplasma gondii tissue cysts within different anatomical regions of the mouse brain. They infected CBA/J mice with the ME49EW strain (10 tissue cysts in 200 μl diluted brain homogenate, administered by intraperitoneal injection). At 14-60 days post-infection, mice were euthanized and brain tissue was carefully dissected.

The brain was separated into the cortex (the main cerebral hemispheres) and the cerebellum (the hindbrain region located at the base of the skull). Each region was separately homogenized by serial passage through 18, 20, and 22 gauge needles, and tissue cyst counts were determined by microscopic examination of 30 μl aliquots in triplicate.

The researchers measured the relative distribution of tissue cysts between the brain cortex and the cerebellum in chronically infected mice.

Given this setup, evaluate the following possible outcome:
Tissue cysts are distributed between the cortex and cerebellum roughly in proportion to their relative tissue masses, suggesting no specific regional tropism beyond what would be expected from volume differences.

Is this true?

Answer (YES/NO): NO